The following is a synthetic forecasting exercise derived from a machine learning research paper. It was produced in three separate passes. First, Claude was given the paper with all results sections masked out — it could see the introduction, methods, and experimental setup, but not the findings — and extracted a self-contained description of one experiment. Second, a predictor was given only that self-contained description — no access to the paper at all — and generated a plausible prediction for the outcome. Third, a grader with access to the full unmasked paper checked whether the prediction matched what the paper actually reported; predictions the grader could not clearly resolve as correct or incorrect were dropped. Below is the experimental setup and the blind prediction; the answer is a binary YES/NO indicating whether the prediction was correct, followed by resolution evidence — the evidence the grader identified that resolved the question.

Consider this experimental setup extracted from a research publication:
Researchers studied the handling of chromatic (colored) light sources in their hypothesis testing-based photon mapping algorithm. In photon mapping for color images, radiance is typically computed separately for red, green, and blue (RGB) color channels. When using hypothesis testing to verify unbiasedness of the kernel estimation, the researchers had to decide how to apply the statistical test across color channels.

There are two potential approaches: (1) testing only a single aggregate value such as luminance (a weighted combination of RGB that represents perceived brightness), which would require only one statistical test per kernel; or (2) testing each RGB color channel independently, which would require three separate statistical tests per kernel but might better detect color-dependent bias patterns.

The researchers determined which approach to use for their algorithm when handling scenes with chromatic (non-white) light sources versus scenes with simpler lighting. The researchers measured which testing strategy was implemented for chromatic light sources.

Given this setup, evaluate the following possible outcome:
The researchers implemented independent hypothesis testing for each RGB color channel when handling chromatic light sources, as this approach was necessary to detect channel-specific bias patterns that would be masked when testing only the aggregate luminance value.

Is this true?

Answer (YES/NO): YES